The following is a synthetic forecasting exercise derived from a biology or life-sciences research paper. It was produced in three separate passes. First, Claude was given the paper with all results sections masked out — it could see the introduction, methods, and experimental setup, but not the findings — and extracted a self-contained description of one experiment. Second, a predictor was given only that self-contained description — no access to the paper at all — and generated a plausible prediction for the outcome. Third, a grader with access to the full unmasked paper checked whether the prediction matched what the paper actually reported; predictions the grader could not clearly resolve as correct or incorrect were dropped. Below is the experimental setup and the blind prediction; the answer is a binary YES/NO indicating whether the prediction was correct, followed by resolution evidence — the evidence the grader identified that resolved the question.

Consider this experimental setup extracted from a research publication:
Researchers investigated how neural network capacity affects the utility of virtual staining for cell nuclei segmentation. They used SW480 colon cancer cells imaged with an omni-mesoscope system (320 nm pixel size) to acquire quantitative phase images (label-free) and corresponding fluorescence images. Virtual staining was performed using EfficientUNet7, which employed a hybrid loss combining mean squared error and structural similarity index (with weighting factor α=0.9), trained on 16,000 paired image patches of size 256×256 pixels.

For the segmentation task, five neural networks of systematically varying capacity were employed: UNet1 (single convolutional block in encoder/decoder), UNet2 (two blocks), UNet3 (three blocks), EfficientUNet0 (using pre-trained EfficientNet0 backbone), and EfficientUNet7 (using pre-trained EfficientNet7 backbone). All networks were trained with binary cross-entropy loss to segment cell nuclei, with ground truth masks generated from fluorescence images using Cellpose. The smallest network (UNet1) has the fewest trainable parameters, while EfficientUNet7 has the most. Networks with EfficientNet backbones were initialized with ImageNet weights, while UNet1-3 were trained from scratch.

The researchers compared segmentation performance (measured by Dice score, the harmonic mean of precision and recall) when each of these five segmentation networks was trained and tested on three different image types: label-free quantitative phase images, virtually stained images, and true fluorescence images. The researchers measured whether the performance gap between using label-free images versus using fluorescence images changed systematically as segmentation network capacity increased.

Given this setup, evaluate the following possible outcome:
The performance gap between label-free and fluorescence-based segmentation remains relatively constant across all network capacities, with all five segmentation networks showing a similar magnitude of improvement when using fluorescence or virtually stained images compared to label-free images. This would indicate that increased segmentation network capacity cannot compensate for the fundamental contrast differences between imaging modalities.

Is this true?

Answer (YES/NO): NO